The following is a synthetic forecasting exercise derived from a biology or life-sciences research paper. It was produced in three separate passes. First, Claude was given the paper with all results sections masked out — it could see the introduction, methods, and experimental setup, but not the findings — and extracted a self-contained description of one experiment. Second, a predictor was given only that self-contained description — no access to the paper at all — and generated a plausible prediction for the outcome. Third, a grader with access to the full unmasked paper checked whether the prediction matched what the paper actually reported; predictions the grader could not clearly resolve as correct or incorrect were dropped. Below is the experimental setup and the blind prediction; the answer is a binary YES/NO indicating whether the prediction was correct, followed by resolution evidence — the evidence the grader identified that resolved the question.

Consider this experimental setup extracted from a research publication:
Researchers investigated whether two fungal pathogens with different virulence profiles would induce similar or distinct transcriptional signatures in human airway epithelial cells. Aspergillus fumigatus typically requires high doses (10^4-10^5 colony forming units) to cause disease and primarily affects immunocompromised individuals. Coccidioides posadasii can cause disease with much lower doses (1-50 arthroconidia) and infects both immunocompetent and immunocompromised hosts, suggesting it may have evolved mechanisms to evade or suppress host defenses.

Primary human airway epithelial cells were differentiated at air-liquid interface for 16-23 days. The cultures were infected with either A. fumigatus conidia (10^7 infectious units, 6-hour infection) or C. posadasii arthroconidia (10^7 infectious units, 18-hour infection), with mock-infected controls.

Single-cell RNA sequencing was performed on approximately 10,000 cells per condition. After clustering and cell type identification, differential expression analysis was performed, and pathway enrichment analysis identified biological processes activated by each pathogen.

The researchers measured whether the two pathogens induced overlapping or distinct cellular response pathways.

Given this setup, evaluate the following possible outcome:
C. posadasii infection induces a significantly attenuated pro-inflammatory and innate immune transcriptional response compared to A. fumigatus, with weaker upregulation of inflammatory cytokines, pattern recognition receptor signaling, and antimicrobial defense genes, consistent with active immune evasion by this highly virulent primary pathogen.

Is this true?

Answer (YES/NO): NO